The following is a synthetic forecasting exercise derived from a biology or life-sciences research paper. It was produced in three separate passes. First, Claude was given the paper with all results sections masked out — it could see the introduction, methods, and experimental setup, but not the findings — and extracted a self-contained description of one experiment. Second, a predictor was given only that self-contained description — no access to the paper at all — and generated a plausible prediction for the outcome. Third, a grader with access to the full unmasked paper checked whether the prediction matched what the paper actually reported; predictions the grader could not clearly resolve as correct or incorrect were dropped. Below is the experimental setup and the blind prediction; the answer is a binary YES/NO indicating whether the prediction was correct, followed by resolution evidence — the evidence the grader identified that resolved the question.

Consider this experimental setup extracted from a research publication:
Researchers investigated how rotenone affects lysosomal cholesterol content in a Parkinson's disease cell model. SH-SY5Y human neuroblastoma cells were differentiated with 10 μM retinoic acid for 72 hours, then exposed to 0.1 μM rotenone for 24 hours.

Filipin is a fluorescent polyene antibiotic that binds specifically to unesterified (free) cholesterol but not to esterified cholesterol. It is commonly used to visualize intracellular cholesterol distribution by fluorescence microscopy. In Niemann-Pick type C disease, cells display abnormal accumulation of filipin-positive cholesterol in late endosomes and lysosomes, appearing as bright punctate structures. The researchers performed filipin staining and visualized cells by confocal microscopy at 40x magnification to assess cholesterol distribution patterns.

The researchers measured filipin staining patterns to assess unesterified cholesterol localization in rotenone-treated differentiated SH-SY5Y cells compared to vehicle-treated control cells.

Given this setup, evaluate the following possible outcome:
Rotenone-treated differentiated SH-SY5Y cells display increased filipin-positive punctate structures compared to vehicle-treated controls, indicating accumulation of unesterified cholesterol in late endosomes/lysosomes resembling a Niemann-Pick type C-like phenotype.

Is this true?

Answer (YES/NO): YES